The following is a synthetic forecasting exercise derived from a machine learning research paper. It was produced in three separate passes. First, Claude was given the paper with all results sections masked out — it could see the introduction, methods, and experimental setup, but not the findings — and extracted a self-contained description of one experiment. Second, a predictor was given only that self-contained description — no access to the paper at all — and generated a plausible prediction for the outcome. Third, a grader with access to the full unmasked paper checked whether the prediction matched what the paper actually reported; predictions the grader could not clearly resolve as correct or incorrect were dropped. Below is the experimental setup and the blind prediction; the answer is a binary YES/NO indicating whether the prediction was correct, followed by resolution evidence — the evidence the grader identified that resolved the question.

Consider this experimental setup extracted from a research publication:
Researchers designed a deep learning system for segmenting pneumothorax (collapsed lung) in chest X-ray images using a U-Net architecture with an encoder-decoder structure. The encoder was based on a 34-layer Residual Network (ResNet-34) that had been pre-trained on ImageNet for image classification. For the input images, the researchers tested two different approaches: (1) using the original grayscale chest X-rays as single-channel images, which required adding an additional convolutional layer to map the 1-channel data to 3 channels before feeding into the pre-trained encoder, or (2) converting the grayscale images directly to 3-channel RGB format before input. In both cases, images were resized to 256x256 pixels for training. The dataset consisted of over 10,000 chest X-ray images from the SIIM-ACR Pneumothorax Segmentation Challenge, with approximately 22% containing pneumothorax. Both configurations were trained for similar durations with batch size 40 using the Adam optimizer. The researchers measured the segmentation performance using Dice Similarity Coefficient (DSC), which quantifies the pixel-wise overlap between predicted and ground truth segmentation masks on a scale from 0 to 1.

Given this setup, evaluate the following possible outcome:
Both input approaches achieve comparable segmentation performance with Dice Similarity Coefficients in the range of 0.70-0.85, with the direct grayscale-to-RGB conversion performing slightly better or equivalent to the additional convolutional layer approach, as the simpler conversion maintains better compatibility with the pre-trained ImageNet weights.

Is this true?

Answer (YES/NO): YES